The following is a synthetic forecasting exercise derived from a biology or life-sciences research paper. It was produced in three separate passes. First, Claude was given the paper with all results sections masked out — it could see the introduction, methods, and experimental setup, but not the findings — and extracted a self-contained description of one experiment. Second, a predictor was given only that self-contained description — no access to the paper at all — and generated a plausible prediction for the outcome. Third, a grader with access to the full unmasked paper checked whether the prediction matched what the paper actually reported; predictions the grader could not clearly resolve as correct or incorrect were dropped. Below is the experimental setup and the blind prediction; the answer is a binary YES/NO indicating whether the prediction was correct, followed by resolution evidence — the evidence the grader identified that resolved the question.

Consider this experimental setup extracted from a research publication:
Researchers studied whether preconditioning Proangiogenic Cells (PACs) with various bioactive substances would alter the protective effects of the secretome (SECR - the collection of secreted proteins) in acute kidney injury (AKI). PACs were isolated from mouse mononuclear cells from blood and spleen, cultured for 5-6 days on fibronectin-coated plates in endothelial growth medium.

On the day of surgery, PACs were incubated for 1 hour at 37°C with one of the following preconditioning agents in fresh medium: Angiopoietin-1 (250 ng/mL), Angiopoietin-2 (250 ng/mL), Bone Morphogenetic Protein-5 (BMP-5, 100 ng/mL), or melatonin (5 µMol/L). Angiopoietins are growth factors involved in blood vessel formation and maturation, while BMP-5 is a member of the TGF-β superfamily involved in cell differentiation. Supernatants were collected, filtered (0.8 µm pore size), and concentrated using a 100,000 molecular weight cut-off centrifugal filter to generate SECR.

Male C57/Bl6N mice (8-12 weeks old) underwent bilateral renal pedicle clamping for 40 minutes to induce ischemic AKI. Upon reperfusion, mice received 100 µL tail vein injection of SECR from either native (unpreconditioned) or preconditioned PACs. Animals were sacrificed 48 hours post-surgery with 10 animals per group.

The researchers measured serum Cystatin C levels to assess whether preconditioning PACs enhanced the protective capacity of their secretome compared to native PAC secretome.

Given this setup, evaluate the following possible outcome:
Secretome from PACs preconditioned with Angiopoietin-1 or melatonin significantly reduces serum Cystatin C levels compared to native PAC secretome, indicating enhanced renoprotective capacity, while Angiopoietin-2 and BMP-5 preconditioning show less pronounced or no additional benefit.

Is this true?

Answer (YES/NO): NO